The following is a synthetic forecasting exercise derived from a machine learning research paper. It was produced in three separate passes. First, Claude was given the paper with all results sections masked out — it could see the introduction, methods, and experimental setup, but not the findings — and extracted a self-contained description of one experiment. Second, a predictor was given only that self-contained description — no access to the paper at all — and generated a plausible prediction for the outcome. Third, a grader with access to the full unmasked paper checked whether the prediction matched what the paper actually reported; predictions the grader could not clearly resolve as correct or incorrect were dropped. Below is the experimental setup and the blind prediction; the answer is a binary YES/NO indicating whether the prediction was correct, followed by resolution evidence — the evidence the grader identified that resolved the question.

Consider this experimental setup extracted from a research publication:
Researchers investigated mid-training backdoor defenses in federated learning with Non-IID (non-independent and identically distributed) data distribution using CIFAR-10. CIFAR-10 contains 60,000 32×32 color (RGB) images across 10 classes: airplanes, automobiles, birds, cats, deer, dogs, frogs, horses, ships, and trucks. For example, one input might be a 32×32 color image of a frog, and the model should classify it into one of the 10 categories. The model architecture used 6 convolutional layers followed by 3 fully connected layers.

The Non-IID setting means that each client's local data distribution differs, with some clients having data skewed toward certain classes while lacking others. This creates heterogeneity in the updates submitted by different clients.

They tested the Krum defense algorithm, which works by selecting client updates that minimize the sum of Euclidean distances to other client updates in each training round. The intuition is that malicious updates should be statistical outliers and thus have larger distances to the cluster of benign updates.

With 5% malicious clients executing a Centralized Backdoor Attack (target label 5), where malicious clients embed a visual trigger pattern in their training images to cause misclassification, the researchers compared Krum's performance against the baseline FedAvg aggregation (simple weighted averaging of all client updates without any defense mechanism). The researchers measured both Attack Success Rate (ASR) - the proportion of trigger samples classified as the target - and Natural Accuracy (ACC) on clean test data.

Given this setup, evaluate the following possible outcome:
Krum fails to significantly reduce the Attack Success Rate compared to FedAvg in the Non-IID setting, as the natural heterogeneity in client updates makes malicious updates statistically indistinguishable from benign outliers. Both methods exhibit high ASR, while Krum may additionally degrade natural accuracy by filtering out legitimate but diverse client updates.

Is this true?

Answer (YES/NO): NO